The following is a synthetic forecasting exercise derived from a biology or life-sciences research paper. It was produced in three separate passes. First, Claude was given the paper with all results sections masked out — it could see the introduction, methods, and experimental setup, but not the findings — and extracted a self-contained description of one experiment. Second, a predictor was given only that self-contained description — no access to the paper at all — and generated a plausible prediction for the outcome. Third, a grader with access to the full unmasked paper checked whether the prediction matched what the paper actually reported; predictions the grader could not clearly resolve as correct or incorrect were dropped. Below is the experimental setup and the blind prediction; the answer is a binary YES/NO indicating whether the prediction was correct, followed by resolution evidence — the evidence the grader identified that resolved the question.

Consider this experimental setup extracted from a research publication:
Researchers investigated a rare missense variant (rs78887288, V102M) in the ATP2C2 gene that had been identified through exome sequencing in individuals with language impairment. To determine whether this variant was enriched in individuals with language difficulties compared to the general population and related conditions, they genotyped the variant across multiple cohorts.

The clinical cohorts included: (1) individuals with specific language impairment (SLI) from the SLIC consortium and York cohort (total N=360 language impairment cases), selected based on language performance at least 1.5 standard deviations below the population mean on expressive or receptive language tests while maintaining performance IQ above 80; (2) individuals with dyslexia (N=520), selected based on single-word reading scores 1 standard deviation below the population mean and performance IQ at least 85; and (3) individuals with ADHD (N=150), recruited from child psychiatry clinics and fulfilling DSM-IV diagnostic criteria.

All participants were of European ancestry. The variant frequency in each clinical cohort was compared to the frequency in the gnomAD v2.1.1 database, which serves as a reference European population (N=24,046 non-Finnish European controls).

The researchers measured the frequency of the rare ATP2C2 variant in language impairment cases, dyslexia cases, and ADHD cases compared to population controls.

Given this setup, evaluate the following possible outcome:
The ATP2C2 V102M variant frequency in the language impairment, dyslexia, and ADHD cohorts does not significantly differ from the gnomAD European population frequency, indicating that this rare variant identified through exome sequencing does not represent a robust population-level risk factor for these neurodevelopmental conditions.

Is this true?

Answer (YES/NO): NO